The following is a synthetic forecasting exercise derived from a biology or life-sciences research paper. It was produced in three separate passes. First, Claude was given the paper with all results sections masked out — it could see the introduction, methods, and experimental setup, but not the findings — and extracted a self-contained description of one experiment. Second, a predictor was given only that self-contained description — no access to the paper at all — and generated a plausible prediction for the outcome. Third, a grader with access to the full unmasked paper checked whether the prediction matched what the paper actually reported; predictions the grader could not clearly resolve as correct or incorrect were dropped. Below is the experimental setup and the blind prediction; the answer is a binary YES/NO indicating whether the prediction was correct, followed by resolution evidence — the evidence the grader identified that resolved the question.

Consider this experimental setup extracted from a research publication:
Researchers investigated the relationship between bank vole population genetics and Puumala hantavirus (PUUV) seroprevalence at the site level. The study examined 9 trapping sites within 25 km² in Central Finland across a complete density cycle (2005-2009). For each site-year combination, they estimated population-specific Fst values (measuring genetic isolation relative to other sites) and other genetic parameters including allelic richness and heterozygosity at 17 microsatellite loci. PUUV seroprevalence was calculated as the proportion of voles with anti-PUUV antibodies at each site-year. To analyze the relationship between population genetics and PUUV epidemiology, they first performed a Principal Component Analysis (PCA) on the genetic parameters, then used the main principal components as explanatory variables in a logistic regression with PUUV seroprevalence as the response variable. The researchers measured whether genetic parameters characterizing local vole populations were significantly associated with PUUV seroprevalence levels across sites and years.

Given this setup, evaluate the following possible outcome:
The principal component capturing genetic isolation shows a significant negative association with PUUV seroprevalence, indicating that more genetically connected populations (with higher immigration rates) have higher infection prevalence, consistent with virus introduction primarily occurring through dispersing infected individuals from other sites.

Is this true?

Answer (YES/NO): NO